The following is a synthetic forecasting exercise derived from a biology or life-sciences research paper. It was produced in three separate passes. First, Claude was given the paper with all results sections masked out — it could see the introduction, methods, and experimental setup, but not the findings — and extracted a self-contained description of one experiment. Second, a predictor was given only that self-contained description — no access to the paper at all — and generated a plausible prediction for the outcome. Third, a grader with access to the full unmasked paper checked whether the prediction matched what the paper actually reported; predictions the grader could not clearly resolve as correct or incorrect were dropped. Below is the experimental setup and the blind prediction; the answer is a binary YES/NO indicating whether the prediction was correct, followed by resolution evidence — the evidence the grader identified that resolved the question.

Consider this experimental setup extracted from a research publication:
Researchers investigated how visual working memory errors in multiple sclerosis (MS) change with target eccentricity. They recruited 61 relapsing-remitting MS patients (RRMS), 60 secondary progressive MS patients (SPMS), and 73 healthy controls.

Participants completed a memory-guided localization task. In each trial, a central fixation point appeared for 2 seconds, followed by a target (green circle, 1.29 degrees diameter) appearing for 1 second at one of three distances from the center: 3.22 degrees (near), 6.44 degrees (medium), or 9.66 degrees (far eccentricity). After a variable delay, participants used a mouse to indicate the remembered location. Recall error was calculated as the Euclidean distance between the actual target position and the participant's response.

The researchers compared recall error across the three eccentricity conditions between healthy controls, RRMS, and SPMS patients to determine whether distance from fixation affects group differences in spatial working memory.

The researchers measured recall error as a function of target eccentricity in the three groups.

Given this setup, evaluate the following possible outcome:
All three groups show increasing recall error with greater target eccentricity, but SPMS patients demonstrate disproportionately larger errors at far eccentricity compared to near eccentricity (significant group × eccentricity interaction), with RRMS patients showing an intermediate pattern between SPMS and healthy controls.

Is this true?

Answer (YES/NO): NO